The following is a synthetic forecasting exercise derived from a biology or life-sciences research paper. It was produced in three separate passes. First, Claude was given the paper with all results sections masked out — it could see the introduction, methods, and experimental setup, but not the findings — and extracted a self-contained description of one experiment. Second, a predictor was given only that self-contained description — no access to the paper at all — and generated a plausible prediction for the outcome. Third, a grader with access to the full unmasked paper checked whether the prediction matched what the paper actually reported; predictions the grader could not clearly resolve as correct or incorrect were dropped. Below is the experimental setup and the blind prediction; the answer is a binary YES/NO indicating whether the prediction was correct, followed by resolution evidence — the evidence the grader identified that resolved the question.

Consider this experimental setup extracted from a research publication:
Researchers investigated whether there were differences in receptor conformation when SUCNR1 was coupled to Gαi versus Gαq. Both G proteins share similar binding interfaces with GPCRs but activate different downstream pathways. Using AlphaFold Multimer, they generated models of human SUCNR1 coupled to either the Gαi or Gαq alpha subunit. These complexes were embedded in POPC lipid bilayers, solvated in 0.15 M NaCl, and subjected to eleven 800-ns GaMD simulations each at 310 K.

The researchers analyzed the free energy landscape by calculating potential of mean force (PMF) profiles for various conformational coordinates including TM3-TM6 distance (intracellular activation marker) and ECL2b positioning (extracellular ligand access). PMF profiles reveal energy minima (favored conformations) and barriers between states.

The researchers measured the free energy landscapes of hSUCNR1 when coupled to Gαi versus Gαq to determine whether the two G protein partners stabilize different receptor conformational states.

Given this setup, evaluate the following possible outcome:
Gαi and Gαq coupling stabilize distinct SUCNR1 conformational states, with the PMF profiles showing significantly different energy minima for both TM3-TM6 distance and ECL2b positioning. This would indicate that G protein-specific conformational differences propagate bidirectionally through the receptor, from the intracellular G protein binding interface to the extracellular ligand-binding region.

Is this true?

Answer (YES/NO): NO